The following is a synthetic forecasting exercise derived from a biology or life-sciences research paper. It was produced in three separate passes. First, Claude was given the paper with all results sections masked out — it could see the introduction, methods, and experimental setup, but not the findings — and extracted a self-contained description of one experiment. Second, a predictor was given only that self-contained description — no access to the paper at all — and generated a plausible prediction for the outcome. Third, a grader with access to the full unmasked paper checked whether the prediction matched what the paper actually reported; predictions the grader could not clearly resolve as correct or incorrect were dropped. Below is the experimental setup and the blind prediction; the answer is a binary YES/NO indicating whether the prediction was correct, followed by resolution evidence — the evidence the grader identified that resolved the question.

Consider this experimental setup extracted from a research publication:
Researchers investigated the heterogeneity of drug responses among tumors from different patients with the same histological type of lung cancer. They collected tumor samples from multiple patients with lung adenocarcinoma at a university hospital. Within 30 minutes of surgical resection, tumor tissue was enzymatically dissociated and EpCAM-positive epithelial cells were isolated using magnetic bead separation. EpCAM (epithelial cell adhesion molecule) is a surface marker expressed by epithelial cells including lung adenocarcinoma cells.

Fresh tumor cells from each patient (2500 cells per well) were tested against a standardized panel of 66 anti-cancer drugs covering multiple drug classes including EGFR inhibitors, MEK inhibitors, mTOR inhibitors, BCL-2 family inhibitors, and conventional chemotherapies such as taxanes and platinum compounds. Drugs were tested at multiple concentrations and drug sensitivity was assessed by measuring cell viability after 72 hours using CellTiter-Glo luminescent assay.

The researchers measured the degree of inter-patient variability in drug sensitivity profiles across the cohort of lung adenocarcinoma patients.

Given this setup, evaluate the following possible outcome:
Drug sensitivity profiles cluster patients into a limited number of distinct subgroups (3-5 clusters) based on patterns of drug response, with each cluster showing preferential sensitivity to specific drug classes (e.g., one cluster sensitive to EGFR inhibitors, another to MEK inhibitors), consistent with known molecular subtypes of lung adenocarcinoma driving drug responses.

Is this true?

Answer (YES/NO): NO